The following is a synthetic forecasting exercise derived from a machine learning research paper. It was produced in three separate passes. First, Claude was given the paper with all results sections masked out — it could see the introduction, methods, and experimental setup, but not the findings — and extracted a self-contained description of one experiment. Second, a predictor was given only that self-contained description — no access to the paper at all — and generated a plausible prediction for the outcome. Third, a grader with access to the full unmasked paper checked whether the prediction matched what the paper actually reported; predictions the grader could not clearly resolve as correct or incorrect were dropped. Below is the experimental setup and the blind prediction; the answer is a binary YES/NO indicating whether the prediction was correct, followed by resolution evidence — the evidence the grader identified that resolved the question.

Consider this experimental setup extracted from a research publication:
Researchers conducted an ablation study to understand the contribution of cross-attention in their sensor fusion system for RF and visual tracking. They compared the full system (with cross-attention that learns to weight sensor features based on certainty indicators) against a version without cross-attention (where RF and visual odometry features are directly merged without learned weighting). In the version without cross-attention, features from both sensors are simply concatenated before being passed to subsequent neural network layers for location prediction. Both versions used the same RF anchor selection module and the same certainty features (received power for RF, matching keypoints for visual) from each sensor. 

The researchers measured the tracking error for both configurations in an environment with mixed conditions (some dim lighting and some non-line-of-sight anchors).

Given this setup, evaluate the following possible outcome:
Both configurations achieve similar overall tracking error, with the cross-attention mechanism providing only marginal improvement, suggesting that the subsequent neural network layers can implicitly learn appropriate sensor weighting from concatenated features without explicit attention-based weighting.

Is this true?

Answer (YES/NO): NO